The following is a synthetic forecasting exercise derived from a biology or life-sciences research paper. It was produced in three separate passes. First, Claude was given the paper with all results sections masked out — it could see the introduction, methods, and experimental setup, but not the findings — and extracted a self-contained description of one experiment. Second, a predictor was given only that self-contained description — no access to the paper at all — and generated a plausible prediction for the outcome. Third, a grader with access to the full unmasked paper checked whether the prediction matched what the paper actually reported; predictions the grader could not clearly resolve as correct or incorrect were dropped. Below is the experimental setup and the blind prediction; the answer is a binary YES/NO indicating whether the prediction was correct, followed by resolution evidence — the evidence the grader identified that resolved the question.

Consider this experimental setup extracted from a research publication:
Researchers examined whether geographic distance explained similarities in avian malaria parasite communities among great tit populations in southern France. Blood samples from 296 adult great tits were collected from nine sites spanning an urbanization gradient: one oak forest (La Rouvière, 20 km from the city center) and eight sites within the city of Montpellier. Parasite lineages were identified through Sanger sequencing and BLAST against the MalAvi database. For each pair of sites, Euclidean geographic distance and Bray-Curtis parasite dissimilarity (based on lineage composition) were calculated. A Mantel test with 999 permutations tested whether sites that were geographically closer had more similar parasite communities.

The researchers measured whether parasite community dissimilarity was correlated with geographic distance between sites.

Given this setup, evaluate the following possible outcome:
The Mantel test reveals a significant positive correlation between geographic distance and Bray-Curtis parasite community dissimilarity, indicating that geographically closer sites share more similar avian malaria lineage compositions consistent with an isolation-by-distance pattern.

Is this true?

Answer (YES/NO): NO